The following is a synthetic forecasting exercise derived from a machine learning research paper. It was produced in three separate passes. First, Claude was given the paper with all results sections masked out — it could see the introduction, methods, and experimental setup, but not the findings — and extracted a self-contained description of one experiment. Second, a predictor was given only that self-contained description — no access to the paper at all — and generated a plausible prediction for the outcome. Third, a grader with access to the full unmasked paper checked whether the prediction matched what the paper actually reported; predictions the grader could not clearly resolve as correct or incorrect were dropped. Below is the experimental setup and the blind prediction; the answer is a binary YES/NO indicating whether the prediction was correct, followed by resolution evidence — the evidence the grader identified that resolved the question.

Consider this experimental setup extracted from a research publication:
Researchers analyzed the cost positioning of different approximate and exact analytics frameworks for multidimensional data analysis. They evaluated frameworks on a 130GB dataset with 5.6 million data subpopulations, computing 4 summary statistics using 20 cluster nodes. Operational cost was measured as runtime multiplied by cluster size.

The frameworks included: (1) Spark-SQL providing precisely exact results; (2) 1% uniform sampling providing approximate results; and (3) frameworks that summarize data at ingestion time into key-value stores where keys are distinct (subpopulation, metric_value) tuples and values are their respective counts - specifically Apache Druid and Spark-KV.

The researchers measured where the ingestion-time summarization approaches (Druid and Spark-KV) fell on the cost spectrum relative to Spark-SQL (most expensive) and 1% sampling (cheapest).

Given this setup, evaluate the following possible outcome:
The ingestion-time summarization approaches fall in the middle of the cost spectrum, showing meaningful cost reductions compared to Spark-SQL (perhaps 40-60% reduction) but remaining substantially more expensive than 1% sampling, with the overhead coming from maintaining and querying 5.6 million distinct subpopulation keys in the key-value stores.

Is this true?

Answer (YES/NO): NO